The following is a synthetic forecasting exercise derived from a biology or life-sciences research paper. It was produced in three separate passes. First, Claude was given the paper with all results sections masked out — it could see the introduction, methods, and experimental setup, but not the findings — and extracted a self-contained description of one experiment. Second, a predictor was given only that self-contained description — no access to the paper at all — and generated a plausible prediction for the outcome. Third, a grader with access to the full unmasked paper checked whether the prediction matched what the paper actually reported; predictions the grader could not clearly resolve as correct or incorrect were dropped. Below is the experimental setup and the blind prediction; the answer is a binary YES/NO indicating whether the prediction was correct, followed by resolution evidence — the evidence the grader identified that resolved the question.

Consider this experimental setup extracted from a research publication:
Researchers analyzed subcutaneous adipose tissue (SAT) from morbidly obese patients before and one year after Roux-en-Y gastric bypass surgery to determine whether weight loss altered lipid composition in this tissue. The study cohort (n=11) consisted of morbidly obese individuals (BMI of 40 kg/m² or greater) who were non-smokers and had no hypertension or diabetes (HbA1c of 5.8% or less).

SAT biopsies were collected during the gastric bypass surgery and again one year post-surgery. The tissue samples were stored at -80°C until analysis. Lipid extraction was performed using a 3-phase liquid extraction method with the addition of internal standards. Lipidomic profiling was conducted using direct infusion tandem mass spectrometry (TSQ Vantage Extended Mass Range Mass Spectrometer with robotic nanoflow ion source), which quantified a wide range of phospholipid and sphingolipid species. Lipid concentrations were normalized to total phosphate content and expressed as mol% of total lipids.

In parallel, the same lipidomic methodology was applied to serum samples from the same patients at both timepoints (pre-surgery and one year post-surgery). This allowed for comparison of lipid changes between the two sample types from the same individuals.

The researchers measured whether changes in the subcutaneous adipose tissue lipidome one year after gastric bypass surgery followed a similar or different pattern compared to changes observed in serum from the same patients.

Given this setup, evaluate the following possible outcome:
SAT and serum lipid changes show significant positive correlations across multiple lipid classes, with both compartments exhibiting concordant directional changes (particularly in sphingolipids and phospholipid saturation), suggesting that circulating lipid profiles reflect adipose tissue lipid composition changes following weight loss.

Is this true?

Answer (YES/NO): NO